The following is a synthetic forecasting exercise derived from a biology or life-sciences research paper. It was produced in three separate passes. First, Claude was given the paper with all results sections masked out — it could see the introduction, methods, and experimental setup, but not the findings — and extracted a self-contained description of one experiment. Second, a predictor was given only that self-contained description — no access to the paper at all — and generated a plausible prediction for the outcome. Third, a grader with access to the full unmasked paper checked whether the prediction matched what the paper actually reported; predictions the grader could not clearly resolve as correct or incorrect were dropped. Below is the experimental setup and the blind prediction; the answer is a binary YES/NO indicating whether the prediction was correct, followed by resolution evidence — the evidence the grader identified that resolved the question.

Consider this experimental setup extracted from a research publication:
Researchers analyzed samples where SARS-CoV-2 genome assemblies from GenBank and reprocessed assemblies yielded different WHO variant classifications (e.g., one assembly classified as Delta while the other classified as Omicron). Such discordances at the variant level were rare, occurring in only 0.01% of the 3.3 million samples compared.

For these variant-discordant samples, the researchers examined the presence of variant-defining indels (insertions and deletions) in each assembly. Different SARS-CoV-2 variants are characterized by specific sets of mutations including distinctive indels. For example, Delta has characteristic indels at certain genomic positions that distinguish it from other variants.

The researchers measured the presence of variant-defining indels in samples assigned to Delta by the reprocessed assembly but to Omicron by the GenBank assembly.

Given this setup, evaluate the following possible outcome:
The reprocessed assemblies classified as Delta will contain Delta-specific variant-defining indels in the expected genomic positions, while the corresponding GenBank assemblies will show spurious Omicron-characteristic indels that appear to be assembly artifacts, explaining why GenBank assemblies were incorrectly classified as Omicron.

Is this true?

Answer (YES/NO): NO